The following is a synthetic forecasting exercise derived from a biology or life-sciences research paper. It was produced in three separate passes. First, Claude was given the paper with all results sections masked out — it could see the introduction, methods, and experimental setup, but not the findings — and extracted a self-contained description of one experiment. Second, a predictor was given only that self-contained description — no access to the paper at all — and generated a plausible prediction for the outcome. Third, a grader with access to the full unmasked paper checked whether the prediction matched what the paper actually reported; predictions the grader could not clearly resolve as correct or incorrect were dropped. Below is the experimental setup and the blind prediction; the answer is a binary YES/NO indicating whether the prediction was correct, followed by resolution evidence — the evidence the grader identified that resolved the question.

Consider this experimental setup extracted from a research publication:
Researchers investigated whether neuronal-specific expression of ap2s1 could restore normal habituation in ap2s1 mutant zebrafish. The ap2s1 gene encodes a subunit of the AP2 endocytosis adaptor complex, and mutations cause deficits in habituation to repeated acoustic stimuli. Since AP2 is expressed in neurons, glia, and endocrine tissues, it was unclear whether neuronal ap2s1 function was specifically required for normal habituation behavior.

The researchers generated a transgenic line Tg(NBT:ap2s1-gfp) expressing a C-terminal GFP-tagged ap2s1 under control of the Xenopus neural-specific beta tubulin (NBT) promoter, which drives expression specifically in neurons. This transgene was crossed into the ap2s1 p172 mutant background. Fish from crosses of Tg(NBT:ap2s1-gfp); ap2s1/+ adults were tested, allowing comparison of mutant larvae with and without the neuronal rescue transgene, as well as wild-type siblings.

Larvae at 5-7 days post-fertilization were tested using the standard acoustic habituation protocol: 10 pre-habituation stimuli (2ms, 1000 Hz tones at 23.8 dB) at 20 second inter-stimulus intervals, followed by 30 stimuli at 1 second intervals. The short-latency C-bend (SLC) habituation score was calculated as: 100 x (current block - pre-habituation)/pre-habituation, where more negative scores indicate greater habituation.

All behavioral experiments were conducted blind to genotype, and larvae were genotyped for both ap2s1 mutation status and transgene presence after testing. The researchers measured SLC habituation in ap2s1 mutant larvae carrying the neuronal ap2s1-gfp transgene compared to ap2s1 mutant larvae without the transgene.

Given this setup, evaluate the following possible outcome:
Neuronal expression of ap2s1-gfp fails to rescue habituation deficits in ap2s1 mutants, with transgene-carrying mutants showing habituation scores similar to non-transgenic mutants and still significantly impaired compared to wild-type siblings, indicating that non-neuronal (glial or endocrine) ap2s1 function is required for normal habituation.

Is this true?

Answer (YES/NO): NO